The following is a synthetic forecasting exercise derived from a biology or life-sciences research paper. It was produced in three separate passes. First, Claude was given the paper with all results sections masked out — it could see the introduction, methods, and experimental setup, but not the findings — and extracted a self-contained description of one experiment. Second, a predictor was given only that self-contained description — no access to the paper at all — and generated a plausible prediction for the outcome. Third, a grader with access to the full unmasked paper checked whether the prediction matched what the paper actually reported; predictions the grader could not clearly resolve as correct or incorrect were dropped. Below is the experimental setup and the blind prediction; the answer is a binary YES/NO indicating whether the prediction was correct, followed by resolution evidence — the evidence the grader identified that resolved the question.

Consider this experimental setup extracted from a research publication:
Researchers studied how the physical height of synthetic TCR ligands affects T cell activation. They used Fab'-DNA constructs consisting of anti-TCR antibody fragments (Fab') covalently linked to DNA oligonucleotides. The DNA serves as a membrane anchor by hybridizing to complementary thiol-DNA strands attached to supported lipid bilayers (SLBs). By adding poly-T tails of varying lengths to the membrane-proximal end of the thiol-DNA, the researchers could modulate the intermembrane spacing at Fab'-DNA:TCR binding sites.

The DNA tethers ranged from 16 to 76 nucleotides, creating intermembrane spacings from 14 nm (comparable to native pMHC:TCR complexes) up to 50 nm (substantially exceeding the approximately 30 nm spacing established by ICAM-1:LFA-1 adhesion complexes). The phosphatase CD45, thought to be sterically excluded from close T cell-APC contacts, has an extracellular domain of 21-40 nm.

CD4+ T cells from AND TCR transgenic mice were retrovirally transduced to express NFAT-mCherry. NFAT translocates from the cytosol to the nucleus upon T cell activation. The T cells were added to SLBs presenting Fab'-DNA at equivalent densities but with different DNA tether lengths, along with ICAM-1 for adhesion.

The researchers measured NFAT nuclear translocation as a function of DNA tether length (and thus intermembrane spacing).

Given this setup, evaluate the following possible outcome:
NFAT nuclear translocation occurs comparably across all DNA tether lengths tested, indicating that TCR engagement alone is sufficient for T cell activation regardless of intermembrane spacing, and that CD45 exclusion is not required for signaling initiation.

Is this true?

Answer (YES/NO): NO